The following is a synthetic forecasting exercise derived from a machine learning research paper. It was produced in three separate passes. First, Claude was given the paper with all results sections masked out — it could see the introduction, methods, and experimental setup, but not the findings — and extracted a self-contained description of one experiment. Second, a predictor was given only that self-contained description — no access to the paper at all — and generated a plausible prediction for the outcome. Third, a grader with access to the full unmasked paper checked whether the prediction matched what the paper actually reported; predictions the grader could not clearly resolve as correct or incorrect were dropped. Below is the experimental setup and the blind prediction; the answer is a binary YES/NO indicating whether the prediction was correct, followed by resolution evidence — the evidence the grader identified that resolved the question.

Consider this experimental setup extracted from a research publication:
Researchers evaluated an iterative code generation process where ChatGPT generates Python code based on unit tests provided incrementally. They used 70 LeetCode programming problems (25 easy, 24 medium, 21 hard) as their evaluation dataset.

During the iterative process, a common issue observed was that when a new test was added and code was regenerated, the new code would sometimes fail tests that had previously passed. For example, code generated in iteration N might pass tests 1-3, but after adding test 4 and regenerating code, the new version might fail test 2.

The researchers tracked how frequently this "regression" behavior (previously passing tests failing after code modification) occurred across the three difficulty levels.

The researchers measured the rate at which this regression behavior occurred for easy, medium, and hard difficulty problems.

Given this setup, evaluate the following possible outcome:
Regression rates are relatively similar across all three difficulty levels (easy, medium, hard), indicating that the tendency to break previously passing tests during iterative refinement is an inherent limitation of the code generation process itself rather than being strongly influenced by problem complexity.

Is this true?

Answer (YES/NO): NO